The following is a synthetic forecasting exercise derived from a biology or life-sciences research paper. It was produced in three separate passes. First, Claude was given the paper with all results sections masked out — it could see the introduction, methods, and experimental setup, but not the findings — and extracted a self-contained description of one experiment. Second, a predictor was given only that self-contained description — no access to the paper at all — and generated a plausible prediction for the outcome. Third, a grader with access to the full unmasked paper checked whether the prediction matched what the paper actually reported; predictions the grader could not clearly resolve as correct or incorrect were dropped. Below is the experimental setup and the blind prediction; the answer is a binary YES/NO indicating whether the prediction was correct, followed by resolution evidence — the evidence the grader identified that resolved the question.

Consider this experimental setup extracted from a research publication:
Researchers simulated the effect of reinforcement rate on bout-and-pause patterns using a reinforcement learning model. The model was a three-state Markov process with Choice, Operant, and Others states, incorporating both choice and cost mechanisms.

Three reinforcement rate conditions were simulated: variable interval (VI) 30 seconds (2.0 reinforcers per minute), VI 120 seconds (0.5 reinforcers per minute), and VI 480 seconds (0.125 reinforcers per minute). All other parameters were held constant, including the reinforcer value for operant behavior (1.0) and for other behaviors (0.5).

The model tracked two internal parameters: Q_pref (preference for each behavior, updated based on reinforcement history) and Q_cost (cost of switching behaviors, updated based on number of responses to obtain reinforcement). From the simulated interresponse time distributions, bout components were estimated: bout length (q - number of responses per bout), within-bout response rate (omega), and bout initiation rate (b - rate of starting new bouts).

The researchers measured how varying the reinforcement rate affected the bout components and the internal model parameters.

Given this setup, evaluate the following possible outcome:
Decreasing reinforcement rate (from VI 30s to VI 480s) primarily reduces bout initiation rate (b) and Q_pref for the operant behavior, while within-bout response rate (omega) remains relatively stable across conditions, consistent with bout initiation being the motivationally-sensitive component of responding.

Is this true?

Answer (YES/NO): NO